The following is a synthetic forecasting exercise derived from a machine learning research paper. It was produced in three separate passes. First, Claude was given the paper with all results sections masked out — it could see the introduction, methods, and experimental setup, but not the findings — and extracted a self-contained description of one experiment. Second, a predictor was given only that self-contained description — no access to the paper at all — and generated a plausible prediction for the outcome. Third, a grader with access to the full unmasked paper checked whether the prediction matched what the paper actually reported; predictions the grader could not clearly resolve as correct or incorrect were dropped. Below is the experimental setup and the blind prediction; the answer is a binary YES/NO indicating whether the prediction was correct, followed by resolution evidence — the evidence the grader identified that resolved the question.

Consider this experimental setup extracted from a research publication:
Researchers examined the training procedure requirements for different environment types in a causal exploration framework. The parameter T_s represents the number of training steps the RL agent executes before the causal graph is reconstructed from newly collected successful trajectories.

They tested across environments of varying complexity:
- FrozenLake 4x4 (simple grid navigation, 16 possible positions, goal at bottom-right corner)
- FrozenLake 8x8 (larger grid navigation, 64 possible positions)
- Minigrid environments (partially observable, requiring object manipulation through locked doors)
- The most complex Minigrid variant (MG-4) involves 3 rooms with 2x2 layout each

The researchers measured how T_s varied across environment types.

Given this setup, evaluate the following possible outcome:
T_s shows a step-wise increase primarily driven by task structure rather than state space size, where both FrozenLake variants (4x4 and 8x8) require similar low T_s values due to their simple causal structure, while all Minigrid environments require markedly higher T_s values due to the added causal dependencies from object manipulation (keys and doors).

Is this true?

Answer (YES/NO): NO